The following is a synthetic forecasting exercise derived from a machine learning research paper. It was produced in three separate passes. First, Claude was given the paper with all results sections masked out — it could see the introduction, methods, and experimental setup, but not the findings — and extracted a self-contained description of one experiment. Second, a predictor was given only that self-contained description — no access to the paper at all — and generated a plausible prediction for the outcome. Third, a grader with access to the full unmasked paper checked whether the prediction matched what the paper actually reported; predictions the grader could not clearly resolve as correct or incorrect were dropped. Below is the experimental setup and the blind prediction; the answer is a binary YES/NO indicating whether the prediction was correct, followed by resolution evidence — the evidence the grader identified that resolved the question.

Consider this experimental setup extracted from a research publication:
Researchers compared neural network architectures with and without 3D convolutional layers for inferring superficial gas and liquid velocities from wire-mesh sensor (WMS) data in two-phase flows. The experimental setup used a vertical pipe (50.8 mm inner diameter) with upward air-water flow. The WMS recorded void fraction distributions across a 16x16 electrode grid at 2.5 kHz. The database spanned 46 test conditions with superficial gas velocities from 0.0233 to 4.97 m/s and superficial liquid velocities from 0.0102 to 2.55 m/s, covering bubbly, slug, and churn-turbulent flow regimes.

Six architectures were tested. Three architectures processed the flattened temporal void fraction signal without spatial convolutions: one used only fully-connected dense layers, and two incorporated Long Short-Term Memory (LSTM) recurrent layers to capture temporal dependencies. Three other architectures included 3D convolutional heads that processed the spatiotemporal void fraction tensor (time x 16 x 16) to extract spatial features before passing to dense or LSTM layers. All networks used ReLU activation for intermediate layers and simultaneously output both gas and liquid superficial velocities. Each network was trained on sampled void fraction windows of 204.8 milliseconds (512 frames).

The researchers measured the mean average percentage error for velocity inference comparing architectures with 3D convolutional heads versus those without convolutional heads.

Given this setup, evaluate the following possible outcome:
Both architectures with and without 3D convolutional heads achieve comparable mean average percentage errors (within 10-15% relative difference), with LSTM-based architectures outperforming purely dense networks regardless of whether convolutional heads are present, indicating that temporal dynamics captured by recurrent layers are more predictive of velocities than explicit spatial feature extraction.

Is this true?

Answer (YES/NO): NO